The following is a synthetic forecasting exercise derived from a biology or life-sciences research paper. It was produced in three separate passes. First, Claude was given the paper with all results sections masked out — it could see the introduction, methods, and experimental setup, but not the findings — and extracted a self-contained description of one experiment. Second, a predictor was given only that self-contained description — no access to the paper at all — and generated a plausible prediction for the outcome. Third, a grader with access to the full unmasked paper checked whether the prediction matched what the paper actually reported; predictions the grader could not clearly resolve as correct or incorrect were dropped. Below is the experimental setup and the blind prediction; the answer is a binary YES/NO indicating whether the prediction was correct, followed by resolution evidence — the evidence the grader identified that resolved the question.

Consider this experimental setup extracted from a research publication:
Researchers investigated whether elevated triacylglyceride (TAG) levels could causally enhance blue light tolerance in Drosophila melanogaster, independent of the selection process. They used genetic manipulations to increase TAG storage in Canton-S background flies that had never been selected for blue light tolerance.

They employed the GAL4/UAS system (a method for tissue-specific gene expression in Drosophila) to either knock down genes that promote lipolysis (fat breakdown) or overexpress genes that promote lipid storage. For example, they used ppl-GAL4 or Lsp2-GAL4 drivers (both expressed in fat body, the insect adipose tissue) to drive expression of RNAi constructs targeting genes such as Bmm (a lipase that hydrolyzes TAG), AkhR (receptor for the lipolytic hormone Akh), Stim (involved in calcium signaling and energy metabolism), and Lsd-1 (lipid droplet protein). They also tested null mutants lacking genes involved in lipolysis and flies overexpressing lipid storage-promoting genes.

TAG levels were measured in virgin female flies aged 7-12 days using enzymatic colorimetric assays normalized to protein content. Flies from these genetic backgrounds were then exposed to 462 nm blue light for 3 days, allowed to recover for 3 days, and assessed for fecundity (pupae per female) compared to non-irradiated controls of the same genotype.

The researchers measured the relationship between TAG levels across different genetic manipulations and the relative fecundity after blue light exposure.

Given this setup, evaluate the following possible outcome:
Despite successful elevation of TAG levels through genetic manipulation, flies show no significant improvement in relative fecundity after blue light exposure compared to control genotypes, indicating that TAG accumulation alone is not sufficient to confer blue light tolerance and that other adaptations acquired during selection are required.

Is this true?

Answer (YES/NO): NO